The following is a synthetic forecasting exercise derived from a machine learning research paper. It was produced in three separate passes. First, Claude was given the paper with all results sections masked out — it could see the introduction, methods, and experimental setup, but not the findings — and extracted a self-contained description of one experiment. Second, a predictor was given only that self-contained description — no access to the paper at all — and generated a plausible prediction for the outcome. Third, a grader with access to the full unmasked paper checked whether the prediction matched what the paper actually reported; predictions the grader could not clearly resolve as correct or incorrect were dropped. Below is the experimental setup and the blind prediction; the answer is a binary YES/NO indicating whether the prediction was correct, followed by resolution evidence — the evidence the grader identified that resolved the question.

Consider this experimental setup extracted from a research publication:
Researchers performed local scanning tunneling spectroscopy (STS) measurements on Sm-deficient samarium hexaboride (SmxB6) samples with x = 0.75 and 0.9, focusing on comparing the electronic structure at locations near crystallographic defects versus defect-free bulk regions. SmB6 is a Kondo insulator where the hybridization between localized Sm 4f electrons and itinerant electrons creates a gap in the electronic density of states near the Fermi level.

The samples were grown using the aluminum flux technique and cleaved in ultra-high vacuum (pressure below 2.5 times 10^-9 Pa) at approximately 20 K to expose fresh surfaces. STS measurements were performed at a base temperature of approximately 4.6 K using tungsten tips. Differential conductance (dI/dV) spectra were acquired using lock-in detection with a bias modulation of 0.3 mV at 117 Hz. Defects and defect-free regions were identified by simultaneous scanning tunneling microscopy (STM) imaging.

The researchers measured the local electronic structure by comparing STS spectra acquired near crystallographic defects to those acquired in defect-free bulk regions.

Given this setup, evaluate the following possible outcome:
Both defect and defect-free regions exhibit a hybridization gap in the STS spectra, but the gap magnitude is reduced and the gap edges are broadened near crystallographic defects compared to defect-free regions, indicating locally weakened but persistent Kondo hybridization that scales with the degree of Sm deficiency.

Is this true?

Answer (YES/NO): NO